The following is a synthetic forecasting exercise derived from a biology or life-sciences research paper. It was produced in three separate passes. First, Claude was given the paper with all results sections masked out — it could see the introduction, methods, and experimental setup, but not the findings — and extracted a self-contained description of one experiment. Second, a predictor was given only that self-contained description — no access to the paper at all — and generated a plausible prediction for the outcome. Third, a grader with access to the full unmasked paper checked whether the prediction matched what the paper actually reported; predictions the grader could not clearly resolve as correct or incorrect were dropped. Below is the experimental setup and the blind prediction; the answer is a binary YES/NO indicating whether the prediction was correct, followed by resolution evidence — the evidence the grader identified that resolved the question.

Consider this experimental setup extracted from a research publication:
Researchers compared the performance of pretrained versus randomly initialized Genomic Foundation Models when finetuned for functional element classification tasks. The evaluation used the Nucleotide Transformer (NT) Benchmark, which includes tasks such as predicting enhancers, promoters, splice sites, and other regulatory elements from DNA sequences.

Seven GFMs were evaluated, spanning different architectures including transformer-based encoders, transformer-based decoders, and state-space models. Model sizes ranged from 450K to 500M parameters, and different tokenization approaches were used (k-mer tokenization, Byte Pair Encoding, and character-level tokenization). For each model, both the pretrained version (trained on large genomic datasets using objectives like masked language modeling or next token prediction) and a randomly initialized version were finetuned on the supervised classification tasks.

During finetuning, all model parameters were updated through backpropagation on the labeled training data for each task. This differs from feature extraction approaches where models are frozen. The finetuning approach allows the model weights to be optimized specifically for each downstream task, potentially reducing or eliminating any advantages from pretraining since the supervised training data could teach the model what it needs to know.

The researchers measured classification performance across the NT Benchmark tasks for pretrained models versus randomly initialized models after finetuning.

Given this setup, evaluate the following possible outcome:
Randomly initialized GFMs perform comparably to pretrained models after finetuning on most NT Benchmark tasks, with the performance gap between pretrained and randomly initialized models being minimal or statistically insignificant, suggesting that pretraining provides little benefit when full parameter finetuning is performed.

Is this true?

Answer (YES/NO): YES